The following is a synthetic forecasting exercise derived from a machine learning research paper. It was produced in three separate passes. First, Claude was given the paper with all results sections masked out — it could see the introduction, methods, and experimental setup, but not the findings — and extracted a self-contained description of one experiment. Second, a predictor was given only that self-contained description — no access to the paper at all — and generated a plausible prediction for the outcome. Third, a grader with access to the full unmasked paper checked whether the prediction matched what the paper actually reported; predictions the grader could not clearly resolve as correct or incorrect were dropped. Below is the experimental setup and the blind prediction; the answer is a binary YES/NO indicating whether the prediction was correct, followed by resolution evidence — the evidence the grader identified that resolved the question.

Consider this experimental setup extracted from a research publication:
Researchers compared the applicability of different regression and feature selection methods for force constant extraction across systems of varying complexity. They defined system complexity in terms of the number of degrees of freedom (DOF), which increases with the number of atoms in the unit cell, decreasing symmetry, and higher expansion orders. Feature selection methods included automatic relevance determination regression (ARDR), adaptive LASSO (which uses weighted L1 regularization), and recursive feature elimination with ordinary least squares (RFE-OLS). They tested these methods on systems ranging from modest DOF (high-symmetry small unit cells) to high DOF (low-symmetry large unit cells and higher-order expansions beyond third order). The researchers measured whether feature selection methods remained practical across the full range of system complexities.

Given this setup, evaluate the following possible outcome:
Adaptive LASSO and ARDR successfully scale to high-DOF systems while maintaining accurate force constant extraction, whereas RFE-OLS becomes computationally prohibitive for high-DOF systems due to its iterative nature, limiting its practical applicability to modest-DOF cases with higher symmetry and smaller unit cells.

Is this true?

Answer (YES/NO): NO